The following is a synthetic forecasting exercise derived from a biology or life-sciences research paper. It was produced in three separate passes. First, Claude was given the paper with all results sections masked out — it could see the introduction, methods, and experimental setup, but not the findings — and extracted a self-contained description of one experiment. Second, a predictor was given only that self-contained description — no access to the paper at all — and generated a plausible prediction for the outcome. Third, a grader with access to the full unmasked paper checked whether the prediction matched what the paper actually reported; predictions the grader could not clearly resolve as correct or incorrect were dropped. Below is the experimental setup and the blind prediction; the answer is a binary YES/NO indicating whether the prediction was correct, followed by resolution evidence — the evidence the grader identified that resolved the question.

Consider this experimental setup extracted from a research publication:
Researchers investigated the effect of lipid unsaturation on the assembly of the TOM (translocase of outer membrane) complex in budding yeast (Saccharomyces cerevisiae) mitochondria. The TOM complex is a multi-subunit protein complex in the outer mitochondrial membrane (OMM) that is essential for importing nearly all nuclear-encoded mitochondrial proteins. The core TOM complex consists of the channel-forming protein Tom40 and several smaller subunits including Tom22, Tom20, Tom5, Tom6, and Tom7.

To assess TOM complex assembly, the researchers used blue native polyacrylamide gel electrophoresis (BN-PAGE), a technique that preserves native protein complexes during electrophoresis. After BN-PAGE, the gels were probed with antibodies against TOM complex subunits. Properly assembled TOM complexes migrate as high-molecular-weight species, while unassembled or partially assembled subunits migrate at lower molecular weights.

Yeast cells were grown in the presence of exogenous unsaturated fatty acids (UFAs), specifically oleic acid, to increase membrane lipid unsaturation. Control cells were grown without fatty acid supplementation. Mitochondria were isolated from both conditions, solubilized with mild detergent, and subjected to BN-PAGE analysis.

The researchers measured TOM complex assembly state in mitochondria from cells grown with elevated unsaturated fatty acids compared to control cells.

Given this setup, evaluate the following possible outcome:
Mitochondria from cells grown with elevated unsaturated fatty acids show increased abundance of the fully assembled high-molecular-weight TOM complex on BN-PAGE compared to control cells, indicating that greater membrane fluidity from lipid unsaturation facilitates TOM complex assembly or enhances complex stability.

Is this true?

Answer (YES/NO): NO